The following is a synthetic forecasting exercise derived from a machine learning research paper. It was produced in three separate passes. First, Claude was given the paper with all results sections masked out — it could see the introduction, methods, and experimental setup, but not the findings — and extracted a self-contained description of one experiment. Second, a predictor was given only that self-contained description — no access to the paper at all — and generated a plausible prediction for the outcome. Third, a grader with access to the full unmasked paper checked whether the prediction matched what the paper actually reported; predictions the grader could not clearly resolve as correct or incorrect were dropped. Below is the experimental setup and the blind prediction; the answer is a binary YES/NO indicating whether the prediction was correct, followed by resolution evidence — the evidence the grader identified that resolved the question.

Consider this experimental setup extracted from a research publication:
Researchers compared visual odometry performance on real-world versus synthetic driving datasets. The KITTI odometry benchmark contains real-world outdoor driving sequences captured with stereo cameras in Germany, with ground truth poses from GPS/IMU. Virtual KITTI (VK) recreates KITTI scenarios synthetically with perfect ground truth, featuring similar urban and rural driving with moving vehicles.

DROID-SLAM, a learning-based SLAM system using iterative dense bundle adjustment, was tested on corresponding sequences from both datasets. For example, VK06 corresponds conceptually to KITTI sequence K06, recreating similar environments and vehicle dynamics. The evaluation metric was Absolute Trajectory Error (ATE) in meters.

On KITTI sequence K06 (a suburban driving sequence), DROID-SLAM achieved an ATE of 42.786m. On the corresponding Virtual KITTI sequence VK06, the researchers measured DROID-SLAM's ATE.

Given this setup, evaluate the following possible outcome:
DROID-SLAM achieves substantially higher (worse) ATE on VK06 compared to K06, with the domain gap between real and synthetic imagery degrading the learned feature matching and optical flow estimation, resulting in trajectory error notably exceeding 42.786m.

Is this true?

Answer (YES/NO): NO